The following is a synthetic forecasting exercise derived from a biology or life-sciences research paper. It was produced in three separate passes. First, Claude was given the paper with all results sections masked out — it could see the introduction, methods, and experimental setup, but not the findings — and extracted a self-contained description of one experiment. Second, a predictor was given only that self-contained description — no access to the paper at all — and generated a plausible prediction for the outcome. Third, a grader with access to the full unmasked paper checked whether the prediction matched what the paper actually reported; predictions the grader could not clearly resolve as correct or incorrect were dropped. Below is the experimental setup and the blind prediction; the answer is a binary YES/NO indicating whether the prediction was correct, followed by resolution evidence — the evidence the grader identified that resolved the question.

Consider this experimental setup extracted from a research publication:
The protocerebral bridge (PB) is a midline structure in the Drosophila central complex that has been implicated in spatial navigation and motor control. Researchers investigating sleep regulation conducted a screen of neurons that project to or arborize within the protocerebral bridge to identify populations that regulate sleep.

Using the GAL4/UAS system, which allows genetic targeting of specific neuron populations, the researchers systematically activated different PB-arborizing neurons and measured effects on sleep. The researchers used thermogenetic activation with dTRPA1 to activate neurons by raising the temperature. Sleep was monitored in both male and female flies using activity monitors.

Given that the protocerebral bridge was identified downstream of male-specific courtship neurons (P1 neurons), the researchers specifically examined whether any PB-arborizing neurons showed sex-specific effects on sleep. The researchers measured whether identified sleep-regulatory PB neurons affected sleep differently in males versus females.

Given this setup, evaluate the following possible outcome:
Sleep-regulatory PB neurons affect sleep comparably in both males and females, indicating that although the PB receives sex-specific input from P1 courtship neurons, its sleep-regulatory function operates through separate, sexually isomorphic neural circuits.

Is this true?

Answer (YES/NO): NO